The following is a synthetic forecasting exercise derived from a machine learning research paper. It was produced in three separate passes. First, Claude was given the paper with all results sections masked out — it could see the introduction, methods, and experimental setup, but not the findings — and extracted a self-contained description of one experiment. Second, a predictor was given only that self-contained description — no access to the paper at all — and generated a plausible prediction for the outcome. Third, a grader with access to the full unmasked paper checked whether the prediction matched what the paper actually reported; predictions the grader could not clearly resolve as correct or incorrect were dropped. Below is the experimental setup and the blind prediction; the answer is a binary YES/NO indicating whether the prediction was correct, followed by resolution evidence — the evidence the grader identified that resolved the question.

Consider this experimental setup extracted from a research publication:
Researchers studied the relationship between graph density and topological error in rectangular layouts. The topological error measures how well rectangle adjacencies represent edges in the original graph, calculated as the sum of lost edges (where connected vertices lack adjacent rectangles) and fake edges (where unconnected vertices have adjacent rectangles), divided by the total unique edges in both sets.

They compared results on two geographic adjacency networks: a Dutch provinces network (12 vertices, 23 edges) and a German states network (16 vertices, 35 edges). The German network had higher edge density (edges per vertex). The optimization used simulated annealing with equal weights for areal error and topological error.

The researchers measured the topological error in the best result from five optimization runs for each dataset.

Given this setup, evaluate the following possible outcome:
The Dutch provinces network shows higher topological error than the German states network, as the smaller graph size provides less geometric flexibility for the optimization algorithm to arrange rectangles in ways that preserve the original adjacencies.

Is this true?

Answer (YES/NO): NO